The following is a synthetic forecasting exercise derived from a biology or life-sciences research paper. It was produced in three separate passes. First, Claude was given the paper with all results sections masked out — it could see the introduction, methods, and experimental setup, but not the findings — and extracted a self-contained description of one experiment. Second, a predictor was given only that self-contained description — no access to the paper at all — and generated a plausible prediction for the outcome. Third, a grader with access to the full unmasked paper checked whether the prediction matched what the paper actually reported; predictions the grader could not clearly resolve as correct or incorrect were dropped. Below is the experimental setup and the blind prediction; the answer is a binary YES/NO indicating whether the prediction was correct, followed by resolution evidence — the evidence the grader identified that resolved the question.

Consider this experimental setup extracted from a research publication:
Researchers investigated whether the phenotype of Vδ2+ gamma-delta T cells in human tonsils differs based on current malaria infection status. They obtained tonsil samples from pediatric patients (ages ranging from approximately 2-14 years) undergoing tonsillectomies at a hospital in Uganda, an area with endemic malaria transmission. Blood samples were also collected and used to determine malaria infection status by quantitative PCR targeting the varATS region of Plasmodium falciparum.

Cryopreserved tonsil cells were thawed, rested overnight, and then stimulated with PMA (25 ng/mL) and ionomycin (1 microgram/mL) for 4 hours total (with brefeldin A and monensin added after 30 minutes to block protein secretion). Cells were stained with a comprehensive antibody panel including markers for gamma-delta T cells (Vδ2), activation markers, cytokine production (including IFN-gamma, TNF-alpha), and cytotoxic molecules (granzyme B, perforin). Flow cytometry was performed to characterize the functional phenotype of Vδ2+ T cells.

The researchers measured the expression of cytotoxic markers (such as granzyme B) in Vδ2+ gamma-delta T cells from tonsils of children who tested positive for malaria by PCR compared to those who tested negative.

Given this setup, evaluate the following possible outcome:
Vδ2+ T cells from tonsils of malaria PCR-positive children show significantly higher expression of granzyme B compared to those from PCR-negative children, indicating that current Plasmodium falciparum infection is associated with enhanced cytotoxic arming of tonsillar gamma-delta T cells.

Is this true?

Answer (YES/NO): YES